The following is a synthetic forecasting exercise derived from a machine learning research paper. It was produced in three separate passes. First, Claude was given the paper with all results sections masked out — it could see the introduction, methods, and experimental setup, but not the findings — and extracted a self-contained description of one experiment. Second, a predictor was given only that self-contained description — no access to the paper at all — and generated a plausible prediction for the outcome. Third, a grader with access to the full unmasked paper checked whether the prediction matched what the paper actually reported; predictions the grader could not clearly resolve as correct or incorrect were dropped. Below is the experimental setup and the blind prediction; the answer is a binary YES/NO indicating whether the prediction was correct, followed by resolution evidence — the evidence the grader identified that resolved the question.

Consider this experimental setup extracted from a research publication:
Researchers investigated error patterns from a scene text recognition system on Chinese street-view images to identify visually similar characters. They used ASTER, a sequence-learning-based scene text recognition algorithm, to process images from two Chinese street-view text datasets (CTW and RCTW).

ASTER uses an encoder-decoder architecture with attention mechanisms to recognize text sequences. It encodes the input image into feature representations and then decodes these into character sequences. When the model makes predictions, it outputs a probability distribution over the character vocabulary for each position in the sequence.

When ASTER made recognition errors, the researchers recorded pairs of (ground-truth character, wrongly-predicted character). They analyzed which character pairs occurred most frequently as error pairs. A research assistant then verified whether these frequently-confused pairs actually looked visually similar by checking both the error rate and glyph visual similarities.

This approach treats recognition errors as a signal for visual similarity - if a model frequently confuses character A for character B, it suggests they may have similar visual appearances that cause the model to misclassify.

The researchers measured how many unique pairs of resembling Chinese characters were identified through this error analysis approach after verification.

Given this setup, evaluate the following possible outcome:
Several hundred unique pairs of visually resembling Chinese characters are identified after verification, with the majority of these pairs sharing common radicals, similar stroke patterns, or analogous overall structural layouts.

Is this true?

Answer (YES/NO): NO